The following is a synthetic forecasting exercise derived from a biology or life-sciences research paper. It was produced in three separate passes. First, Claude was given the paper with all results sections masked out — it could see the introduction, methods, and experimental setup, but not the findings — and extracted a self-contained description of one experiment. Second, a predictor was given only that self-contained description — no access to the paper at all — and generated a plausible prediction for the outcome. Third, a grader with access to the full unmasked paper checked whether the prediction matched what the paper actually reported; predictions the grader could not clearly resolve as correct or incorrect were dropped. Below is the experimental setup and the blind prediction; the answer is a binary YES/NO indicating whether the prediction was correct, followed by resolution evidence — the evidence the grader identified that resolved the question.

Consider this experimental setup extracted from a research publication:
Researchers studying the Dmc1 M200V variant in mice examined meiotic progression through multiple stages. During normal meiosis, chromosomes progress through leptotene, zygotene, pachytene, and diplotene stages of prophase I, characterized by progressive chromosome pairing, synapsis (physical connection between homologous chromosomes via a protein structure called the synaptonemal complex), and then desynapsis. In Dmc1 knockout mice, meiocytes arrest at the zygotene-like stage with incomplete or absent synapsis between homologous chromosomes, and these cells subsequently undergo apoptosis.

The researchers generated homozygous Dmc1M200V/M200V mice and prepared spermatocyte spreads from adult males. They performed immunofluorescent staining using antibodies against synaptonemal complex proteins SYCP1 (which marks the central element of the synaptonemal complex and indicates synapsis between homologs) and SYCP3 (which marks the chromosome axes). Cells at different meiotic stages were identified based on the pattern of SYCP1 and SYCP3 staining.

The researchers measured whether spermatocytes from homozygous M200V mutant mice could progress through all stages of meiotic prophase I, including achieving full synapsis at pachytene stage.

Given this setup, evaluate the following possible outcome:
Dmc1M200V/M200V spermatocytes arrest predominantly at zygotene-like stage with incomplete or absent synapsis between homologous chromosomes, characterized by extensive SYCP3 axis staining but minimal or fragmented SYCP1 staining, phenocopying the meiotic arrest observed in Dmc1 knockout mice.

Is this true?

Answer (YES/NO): NO